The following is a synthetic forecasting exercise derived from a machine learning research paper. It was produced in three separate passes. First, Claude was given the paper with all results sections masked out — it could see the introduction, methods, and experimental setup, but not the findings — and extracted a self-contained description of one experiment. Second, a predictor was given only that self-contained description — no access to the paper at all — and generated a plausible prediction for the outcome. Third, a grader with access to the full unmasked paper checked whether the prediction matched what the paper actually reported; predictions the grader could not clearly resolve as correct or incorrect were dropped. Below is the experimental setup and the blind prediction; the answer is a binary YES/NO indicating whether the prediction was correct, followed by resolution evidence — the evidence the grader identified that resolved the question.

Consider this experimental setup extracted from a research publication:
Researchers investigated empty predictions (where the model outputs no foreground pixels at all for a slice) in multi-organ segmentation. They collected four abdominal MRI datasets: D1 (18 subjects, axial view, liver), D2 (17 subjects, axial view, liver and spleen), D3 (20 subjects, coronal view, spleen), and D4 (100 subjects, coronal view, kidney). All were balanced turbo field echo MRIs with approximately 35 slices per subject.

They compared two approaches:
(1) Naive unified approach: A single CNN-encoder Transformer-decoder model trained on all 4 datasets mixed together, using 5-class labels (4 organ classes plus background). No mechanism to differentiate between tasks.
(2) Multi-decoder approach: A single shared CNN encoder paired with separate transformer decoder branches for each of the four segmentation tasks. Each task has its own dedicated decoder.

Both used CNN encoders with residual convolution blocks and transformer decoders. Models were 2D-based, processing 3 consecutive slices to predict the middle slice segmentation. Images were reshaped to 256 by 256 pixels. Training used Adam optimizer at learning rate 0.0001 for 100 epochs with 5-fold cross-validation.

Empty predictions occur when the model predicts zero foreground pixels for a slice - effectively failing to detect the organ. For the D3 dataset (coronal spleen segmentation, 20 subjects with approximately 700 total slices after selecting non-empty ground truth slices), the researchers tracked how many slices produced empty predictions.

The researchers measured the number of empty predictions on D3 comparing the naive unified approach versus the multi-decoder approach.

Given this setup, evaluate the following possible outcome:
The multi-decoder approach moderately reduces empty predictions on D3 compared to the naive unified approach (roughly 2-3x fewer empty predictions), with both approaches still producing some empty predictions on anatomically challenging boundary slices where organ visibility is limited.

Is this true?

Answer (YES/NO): NO